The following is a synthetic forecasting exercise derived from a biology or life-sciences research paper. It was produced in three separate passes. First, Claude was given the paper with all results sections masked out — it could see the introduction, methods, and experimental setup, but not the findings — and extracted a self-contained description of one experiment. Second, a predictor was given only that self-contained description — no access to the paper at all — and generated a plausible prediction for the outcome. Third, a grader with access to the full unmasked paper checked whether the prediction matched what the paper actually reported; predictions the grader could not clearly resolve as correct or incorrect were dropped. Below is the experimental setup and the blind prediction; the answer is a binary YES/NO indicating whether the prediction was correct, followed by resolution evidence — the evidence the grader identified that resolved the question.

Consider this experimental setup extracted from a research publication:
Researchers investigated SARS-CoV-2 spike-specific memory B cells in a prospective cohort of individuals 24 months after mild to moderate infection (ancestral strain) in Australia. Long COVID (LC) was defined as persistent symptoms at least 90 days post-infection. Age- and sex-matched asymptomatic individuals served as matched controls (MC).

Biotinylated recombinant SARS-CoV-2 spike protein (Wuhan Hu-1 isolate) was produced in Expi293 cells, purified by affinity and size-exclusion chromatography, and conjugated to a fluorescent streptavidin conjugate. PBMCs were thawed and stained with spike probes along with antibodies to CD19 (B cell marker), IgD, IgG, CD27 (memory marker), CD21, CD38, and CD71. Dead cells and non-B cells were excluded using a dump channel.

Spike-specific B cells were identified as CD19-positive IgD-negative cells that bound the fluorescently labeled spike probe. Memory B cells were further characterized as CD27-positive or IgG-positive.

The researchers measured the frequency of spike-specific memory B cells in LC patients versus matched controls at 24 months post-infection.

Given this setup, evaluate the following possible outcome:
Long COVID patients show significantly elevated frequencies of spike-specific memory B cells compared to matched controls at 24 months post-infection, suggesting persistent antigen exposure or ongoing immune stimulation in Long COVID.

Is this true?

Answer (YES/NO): NO